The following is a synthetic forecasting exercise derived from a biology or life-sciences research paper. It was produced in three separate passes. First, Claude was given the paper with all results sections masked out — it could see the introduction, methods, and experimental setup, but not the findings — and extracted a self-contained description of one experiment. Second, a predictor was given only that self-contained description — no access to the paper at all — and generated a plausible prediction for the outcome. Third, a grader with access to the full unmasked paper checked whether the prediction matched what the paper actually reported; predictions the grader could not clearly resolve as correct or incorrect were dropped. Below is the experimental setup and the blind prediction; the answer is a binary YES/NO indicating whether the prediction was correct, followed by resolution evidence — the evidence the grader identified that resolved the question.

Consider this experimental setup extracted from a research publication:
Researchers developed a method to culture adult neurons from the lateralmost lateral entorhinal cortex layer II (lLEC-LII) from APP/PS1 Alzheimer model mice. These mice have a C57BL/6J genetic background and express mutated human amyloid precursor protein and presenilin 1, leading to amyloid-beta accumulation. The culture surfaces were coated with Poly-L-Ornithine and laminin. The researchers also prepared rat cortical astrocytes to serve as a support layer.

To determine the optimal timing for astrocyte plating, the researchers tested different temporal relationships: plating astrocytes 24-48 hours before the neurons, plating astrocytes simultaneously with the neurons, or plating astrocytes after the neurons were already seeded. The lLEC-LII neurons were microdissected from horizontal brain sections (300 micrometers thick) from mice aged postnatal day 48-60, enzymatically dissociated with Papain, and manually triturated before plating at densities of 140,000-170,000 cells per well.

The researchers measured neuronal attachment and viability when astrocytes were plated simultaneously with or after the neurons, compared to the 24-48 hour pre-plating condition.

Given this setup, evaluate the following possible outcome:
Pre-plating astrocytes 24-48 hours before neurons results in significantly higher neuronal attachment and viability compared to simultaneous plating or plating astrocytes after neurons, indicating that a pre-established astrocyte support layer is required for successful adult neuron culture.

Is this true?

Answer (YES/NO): YES